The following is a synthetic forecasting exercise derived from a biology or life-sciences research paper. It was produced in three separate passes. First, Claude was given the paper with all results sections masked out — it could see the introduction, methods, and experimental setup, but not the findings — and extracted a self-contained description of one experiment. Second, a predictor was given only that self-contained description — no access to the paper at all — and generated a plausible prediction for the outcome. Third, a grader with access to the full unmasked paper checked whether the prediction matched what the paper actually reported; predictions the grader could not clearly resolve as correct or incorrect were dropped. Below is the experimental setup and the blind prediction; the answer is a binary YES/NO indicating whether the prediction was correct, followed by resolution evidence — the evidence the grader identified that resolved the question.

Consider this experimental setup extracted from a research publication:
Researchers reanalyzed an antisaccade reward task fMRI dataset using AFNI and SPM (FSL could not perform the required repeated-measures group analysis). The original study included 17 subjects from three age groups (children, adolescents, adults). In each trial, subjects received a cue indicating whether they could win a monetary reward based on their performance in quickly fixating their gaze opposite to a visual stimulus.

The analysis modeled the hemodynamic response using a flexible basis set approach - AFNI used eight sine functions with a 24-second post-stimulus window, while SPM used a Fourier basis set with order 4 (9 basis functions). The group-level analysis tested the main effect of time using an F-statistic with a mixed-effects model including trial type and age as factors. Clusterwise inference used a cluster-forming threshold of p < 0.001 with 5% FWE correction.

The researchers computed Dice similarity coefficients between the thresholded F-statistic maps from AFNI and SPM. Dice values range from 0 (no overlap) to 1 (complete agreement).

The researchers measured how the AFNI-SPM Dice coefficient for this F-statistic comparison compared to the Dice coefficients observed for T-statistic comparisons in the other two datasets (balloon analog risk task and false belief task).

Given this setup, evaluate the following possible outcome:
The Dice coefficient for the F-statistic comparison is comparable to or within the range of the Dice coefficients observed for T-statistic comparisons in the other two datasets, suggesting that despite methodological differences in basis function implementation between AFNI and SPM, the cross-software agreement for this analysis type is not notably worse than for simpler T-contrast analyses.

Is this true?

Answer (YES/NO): NO